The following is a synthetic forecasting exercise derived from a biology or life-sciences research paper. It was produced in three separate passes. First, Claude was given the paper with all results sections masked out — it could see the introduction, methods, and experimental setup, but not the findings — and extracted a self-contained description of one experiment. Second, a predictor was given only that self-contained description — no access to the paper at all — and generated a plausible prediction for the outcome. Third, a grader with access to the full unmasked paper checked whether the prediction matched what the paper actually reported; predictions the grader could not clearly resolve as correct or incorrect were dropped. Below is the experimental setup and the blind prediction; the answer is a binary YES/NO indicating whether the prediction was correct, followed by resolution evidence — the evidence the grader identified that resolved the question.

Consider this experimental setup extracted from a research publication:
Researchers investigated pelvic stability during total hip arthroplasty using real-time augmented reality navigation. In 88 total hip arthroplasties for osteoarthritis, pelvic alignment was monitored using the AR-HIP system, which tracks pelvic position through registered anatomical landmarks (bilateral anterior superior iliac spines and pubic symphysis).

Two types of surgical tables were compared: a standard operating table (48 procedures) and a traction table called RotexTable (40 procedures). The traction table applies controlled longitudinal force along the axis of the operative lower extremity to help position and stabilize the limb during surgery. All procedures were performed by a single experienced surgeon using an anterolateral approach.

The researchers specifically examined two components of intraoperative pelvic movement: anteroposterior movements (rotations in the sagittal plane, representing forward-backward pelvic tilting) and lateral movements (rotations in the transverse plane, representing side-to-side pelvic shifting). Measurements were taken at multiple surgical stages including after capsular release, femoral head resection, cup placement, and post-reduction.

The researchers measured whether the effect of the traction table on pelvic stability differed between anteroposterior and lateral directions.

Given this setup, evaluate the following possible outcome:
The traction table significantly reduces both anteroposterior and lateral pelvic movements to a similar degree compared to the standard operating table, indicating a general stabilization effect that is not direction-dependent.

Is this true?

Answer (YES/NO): NO